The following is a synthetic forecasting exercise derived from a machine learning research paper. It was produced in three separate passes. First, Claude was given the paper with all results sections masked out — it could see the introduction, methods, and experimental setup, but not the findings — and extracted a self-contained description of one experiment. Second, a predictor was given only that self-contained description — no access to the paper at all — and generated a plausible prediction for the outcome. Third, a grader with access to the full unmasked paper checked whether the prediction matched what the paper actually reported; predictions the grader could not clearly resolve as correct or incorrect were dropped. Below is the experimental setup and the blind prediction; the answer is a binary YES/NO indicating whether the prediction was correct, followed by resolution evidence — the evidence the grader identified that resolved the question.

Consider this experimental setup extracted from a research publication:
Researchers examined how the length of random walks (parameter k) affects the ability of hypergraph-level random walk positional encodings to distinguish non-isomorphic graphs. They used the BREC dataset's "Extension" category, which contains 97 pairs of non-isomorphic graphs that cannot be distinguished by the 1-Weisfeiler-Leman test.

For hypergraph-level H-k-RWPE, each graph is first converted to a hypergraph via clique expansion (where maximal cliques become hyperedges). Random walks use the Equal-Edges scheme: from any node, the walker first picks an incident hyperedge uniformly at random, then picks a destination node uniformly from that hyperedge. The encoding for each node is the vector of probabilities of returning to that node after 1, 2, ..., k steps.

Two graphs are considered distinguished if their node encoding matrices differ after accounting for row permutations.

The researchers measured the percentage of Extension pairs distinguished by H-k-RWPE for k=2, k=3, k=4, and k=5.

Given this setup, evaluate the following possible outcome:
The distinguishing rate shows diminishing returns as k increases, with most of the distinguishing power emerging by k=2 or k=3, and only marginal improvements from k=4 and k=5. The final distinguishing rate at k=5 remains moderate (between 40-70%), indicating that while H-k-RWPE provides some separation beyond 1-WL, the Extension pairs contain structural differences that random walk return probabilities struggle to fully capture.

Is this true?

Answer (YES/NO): NO